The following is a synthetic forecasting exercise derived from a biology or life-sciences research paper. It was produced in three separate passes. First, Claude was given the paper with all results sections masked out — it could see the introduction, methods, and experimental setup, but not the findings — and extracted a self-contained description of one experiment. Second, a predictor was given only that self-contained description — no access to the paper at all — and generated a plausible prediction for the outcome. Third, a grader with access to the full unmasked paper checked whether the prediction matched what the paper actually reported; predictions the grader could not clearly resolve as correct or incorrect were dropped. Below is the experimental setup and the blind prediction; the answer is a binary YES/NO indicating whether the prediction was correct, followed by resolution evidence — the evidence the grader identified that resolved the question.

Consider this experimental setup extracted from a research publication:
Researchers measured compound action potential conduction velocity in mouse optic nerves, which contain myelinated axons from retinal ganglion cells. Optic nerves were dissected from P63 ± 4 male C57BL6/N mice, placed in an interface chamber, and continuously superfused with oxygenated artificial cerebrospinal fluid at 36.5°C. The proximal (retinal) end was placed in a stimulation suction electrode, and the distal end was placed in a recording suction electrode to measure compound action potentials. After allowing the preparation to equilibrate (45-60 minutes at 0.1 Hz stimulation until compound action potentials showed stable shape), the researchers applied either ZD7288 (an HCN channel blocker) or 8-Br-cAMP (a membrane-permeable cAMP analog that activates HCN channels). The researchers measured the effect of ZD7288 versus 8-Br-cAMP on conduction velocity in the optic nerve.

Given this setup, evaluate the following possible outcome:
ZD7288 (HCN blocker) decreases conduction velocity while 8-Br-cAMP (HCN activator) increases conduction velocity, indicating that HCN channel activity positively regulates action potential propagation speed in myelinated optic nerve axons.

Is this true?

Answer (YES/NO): YES